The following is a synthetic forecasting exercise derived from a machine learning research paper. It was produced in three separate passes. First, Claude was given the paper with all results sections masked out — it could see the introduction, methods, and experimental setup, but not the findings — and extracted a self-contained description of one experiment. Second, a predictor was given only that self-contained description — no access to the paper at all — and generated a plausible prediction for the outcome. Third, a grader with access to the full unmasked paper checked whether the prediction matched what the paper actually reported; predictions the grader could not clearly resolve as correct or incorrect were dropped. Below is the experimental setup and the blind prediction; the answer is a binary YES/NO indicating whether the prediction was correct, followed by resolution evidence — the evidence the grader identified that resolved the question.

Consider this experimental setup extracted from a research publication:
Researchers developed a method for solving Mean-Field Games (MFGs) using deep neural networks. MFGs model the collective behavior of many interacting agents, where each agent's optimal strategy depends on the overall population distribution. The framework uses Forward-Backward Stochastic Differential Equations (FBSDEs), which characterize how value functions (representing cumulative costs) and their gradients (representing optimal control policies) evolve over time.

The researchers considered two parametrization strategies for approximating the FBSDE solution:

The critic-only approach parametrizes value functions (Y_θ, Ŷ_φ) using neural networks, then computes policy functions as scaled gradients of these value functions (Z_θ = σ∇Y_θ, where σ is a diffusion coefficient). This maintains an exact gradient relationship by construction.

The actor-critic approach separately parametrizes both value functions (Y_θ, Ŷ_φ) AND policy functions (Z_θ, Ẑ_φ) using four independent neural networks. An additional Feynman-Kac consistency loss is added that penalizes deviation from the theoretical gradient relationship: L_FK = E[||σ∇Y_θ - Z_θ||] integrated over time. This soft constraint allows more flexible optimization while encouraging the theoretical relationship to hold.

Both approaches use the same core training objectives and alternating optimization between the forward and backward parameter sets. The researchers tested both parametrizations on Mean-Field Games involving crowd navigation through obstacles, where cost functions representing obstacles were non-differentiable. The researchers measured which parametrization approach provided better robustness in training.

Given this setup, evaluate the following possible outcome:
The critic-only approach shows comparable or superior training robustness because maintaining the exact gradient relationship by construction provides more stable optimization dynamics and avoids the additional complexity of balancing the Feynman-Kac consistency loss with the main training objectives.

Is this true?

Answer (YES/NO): NO